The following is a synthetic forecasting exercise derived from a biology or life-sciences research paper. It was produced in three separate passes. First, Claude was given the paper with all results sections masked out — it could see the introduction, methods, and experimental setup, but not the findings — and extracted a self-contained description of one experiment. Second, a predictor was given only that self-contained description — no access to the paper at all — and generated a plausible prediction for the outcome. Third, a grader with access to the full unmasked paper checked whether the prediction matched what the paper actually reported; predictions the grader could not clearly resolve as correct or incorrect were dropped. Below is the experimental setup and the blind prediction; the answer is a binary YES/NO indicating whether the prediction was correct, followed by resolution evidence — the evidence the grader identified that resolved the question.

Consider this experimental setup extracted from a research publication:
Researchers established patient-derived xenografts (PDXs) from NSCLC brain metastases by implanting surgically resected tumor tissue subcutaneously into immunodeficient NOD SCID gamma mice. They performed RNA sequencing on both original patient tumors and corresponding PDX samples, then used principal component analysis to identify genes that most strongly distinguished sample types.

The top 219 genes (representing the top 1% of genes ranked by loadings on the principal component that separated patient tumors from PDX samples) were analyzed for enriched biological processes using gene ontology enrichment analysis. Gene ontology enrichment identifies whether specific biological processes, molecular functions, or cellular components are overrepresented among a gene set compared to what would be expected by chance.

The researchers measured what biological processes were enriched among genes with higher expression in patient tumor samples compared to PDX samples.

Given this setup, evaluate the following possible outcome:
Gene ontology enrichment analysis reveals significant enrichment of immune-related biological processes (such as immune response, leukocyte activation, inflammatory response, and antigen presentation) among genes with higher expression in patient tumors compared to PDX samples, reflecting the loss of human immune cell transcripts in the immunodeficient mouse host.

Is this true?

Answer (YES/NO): YES